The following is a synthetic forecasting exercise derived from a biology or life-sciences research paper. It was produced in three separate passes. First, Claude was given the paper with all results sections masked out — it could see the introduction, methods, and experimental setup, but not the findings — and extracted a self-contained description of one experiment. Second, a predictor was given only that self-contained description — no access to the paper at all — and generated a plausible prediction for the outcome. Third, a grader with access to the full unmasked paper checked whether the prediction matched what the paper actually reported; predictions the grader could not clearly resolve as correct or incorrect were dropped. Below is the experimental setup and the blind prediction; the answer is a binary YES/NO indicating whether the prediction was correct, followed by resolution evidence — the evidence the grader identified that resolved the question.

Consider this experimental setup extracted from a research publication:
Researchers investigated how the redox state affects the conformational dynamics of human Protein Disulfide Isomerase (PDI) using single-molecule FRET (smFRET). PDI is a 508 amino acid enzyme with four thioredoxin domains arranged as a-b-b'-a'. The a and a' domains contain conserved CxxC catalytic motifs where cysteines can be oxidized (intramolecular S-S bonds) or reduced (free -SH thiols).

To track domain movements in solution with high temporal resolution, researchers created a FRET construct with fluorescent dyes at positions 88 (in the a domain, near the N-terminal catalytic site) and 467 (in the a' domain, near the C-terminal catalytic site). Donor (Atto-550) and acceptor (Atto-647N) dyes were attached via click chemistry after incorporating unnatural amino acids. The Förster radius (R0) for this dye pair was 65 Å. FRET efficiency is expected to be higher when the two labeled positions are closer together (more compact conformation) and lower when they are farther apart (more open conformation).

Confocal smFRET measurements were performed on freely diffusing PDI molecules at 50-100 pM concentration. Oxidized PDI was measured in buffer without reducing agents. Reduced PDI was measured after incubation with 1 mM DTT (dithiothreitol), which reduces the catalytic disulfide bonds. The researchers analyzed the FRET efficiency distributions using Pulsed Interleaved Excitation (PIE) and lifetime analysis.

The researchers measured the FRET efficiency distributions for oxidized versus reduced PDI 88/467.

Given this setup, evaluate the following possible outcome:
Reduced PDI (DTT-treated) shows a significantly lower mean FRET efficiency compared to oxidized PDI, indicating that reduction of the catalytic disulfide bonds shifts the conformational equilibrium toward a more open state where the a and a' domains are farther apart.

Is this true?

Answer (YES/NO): YES